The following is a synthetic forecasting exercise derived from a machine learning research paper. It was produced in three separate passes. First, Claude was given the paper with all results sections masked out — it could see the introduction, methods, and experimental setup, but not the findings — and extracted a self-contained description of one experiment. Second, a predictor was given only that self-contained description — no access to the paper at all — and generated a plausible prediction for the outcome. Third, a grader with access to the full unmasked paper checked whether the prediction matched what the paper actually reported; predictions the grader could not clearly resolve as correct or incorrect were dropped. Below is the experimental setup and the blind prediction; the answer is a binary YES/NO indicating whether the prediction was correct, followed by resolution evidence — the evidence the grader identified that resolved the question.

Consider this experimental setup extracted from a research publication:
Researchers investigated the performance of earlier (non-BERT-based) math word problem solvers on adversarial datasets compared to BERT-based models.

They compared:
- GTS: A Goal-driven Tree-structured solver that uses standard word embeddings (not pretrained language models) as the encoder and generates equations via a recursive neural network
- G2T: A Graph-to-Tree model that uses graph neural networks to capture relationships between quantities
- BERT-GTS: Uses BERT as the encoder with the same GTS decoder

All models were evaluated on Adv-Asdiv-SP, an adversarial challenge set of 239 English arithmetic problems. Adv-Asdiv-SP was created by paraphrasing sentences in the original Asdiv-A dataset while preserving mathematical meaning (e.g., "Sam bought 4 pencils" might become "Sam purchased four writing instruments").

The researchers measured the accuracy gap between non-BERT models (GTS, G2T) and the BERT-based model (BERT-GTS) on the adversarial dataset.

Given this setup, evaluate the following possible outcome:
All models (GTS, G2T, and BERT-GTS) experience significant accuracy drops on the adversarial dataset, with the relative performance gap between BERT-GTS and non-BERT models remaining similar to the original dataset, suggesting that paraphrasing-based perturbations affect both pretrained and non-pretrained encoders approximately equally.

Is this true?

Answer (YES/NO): NO